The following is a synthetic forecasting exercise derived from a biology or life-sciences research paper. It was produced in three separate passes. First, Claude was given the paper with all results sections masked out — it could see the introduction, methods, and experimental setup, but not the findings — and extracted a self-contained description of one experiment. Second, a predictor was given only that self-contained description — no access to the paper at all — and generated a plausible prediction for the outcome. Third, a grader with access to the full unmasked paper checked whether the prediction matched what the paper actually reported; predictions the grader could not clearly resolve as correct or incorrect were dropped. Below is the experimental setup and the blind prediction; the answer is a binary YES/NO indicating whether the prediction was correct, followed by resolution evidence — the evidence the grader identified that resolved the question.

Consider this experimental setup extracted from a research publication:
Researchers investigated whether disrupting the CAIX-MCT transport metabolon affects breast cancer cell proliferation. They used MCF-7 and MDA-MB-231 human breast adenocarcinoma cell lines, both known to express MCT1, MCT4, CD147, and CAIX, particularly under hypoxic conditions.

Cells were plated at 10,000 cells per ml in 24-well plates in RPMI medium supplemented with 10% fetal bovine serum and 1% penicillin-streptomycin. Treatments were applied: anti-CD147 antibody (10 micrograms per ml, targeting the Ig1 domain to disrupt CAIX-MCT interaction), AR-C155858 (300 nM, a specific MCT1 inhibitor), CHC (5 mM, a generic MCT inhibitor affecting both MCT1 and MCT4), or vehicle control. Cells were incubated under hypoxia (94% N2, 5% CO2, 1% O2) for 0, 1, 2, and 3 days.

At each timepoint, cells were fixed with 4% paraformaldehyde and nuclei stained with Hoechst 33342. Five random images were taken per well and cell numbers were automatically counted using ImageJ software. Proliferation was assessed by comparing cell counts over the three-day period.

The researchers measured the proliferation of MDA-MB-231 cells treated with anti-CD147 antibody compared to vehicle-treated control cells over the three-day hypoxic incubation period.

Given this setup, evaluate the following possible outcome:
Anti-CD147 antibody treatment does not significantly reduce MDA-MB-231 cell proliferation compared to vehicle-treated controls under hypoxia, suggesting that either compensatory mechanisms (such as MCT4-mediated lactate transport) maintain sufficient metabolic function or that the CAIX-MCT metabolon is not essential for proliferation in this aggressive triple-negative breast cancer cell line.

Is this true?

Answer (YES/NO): NO